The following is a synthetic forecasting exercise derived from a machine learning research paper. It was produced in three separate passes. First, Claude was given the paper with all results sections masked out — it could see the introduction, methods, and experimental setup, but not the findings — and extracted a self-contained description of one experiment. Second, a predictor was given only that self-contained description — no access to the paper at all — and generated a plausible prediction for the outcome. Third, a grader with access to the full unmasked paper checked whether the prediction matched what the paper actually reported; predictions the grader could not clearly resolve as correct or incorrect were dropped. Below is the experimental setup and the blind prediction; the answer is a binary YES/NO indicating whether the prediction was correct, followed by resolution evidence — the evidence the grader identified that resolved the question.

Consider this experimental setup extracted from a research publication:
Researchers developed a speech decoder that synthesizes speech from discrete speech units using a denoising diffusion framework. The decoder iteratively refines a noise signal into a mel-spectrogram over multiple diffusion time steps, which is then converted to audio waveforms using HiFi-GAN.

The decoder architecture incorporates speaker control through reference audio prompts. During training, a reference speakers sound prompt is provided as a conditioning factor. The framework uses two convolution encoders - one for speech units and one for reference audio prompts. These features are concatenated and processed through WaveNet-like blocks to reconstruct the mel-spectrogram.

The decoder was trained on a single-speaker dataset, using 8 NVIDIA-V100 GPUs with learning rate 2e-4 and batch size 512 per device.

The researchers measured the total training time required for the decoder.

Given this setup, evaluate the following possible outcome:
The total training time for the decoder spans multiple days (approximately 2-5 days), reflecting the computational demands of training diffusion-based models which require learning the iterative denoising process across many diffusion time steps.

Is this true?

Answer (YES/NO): YES